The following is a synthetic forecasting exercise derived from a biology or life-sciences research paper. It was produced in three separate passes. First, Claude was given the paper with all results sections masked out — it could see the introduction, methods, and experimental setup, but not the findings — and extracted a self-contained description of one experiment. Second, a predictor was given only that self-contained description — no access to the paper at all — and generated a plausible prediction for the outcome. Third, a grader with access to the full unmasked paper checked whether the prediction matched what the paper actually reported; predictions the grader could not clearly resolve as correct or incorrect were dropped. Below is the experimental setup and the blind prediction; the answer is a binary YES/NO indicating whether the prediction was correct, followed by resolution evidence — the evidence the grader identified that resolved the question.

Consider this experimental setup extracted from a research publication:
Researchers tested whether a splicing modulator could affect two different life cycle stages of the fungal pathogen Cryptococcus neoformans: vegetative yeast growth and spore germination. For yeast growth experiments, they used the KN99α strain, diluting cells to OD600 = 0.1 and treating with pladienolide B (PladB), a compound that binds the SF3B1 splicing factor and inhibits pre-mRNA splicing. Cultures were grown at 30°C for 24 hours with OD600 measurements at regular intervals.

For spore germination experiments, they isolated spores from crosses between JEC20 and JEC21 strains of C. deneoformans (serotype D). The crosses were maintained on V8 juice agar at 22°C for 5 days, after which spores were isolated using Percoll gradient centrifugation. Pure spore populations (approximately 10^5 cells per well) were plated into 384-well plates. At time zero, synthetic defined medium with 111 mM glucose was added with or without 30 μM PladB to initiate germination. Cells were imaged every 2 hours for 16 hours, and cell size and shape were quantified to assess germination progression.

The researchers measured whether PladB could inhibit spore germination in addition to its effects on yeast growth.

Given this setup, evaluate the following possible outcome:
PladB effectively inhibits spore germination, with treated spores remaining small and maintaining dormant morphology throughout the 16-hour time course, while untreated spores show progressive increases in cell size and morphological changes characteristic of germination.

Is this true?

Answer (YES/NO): NO